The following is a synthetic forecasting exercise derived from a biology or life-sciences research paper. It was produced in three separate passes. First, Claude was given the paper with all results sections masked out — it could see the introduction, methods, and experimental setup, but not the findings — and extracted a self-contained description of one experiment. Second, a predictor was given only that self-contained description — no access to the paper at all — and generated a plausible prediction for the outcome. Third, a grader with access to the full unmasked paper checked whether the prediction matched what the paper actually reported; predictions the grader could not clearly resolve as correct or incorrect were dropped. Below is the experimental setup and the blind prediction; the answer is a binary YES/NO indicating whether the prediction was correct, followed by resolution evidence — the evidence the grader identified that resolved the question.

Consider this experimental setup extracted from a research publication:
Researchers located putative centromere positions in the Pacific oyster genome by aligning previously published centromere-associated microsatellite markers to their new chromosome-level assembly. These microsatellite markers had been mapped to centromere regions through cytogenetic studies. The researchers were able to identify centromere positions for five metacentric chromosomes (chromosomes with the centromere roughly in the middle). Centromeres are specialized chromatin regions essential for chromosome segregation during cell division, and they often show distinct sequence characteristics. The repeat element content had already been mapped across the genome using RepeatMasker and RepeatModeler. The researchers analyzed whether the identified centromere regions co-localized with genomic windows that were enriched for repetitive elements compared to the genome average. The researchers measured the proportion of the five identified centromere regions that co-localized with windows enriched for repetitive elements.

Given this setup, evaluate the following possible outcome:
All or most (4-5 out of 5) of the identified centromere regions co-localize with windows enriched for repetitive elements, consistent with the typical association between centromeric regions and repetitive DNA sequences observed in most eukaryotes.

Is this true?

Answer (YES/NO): YES